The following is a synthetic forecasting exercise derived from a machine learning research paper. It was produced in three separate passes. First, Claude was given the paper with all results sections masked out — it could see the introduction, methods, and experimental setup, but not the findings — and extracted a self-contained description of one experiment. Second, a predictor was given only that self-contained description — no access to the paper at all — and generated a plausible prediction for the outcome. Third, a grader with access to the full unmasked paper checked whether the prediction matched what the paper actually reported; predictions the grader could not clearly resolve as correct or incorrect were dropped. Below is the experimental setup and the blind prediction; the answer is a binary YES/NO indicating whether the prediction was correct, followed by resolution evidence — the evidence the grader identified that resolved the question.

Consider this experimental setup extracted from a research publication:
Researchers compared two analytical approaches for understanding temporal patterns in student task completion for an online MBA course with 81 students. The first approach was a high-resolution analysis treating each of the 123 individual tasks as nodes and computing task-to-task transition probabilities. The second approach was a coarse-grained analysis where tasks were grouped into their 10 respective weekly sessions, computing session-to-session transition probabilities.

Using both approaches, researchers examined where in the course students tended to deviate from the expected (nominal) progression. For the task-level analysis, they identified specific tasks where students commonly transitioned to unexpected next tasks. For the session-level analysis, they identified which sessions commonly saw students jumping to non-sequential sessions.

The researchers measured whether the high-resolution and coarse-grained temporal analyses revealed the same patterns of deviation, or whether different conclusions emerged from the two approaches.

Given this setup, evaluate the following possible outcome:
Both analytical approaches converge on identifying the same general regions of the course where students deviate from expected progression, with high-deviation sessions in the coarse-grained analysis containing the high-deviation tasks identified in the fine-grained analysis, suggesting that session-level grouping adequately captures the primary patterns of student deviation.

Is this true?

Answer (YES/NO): NO